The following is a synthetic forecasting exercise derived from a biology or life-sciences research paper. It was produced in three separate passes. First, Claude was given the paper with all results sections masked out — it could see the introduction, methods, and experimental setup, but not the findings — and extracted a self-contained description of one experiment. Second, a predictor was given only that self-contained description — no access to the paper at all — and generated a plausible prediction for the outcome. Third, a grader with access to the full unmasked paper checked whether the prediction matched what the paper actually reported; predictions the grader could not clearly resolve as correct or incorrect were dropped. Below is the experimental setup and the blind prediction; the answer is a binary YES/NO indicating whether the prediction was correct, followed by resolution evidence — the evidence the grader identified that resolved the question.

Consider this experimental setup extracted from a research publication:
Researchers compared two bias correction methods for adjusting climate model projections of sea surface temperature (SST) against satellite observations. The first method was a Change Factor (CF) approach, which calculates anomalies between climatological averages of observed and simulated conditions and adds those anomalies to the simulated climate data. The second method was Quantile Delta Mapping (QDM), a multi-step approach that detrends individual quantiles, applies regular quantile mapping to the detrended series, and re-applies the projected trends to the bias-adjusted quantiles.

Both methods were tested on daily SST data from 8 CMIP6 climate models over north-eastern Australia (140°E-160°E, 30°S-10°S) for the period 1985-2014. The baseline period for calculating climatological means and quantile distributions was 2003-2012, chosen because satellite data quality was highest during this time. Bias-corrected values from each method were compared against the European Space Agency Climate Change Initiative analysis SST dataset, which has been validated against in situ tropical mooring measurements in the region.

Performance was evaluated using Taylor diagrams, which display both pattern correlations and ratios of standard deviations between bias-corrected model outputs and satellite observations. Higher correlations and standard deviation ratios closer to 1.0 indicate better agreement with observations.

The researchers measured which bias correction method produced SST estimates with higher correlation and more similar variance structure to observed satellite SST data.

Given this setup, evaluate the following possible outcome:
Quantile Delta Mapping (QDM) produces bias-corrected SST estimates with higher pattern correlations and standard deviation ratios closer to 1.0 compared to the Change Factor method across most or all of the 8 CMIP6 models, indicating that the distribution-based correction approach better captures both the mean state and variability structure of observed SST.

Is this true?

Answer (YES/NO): NO